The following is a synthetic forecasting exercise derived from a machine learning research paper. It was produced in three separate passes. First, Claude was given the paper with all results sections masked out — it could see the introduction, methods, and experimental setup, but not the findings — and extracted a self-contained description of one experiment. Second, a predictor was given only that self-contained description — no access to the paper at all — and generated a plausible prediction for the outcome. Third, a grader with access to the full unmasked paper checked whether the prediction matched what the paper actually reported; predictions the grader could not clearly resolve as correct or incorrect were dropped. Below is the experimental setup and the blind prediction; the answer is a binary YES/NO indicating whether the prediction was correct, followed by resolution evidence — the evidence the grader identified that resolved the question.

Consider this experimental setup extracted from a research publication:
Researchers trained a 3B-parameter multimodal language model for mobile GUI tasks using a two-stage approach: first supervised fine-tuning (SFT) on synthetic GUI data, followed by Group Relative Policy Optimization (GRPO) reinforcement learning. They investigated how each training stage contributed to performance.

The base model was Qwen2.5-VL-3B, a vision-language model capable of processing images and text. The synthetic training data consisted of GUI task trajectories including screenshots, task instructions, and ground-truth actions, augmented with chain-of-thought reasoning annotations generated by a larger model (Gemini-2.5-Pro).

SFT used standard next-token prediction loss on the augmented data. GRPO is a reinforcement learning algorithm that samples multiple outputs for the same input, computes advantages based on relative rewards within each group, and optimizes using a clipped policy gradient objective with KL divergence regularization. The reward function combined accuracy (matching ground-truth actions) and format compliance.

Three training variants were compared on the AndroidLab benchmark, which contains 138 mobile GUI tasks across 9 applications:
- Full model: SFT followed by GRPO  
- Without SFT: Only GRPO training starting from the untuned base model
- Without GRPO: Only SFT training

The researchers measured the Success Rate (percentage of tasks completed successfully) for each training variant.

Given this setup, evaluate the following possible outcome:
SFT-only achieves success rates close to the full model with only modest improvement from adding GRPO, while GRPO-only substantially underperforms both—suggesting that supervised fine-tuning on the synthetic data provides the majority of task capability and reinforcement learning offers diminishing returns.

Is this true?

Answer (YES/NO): NO